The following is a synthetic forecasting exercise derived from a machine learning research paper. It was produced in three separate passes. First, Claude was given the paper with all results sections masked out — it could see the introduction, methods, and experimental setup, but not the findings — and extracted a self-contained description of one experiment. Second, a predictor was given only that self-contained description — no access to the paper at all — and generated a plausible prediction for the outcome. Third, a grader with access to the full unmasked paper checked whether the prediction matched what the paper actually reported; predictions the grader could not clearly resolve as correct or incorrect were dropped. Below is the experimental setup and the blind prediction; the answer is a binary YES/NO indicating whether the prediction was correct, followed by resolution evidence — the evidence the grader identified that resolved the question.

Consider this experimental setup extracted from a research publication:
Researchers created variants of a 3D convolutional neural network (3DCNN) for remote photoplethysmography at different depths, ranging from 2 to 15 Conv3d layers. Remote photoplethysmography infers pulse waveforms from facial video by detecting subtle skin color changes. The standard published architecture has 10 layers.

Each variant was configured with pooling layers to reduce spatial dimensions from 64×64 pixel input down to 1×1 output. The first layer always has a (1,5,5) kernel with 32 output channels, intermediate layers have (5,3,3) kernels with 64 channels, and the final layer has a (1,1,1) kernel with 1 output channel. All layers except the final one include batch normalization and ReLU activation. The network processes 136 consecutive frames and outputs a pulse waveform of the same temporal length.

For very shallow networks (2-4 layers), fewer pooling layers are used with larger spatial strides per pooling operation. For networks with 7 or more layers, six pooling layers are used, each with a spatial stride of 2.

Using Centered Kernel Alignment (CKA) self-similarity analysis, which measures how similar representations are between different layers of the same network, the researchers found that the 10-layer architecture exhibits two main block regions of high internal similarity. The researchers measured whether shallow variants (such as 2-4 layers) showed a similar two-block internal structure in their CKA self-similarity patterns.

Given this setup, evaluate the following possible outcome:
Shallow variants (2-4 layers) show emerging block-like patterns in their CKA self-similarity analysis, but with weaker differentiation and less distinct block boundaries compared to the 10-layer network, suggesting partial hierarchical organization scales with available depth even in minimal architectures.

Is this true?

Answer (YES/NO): NO